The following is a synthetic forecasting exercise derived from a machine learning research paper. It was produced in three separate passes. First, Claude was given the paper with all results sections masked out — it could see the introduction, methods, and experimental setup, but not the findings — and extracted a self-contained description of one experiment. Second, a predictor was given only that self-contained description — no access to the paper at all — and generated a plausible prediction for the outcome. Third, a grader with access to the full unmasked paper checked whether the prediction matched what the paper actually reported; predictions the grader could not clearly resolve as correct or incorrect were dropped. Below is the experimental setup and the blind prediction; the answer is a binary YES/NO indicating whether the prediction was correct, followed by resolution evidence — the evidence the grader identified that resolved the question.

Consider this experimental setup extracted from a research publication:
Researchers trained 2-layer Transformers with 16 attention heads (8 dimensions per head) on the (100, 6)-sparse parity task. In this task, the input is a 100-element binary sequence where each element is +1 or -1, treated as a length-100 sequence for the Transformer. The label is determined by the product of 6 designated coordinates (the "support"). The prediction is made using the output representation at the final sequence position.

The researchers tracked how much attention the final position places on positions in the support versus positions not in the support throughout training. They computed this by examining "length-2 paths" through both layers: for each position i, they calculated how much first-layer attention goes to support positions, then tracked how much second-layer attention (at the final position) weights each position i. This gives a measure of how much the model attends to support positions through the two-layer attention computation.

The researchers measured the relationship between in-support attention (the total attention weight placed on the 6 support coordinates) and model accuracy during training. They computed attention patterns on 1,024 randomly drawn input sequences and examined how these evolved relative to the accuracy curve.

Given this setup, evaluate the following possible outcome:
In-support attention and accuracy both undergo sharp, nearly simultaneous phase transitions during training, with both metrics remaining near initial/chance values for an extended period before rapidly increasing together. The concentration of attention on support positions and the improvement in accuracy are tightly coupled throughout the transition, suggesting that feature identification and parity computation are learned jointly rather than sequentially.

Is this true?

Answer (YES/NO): YES